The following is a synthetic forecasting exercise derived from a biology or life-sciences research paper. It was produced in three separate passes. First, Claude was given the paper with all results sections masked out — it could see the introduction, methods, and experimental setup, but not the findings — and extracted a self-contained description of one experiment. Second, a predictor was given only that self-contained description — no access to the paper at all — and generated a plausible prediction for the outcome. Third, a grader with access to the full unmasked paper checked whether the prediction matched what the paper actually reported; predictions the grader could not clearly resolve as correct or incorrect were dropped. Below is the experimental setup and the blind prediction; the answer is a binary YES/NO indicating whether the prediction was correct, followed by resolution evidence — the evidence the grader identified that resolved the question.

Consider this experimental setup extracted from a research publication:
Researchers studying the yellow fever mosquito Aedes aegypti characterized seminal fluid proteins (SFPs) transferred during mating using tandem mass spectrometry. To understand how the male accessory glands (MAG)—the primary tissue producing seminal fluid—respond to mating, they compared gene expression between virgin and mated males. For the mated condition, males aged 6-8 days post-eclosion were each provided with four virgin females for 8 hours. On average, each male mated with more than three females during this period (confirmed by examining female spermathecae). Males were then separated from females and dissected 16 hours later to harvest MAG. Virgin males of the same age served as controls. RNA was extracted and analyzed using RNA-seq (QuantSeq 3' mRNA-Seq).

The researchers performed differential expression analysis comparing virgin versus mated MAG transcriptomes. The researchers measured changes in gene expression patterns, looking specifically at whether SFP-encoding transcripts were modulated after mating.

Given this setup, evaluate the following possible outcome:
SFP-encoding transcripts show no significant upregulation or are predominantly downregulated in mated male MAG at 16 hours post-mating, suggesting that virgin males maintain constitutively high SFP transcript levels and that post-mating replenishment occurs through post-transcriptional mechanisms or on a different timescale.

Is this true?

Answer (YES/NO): NO